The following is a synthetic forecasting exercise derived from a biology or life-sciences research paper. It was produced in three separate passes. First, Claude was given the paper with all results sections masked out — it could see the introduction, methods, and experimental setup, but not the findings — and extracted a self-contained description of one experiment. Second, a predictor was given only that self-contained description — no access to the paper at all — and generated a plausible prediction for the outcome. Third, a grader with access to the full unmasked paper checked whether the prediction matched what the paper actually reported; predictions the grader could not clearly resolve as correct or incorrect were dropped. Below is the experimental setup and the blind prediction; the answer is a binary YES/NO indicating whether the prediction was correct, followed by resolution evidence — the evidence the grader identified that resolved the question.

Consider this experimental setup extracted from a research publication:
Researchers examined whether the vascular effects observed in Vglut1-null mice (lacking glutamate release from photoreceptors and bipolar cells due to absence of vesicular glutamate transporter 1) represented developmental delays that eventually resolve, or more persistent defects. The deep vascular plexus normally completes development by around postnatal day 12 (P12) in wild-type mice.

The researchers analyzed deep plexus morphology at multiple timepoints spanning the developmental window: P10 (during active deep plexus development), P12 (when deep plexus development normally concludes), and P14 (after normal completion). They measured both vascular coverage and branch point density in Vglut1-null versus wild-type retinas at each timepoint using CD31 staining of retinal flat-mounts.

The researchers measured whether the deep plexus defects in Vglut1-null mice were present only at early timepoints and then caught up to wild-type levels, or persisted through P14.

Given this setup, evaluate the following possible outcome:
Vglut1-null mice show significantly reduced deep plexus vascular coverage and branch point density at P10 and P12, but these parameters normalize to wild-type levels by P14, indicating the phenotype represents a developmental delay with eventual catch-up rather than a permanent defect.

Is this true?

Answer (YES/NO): NO